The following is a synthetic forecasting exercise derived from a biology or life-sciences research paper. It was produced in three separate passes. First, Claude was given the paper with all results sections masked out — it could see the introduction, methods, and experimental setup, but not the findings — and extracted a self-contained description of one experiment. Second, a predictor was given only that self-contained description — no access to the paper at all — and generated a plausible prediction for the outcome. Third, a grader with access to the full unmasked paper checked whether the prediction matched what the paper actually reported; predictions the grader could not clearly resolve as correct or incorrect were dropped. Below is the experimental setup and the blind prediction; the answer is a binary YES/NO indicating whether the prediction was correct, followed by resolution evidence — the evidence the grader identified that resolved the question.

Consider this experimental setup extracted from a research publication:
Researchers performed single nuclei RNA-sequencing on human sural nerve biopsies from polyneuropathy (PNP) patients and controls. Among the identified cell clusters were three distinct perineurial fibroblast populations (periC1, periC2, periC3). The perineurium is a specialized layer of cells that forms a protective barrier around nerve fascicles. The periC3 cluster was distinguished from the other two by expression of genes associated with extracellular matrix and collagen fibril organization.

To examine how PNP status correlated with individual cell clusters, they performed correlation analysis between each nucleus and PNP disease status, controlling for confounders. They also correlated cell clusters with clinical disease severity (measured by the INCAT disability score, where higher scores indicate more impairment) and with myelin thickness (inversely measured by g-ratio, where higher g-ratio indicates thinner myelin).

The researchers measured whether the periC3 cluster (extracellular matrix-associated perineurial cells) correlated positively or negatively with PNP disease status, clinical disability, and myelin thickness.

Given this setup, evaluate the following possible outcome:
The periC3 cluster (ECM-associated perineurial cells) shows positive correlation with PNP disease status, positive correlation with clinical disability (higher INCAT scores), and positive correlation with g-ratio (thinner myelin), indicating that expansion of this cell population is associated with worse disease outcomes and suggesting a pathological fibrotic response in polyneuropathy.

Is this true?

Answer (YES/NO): YES